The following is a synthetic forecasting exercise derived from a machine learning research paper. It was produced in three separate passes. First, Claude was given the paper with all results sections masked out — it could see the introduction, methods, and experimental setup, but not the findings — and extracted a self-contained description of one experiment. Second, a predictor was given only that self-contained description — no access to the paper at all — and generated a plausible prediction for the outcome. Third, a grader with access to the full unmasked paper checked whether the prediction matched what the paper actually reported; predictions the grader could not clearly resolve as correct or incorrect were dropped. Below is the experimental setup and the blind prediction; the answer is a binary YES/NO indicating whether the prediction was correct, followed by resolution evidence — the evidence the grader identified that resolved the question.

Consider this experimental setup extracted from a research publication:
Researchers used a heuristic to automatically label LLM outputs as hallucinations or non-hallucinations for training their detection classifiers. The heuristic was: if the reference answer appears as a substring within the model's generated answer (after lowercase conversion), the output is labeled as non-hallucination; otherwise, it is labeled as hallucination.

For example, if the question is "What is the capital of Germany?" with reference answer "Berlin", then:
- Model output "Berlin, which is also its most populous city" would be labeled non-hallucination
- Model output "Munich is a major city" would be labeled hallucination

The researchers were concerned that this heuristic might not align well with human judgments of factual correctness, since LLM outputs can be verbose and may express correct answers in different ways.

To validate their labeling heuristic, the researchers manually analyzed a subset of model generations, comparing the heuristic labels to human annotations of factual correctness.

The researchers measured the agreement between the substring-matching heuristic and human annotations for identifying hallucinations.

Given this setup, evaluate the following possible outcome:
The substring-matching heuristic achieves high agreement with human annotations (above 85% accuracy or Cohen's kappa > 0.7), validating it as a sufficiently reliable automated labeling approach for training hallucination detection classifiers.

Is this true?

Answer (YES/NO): YES